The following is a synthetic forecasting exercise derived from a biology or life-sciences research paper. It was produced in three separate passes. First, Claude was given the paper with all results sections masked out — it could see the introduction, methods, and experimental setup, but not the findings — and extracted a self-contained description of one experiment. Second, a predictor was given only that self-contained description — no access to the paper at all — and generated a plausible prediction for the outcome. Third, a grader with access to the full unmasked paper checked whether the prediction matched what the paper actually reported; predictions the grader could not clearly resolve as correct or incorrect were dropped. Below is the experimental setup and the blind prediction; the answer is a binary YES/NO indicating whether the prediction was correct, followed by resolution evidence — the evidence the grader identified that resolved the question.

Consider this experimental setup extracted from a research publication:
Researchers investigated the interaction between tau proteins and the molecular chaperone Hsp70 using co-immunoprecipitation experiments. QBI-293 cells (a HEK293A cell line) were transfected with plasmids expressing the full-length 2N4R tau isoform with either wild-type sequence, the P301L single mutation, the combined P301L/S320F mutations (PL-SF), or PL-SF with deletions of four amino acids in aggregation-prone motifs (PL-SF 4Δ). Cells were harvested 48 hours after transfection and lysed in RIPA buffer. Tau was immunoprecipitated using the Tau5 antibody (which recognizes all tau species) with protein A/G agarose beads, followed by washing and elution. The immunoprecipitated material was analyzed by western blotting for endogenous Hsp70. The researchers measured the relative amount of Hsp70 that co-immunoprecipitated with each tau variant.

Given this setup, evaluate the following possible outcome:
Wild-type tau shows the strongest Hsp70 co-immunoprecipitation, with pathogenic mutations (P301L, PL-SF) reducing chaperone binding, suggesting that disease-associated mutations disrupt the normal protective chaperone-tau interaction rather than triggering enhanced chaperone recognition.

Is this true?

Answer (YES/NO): NO